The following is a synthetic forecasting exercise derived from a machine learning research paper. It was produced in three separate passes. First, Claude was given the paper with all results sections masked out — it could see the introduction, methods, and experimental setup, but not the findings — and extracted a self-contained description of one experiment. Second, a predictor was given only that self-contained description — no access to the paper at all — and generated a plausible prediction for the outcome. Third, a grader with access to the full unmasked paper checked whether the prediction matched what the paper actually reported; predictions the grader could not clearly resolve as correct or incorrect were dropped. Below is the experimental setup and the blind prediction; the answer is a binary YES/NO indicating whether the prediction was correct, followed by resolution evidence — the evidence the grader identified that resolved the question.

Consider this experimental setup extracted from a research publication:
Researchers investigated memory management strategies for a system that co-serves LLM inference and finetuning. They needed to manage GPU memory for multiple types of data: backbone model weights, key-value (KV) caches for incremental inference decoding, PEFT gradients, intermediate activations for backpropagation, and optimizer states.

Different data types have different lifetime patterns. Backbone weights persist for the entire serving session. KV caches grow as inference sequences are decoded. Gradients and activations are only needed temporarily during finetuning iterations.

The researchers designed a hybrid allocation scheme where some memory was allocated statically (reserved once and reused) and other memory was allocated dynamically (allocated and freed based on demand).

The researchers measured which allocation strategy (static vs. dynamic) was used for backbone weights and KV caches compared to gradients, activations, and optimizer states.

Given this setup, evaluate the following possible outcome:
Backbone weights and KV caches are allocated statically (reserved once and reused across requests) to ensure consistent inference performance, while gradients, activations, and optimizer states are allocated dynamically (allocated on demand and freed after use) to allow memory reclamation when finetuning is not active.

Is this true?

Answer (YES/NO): YES